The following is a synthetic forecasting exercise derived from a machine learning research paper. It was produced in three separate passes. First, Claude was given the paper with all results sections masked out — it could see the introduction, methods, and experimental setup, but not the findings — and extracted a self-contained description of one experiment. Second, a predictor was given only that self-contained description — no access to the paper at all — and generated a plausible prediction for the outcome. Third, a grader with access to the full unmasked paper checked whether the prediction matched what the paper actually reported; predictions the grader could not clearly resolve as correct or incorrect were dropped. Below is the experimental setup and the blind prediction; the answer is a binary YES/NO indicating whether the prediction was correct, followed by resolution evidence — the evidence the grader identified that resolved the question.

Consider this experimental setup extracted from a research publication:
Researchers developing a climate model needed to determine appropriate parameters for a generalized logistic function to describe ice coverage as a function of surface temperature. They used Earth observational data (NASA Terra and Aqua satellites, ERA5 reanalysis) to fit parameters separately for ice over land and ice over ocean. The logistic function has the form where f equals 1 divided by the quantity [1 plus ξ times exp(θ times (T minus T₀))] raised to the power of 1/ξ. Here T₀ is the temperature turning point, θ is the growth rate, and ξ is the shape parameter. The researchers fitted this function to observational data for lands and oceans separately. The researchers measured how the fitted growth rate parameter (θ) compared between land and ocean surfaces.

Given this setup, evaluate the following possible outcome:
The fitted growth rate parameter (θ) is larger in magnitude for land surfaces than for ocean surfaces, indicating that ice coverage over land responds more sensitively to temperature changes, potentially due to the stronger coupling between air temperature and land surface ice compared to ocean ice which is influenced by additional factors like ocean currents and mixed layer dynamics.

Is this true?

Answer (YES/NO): NO